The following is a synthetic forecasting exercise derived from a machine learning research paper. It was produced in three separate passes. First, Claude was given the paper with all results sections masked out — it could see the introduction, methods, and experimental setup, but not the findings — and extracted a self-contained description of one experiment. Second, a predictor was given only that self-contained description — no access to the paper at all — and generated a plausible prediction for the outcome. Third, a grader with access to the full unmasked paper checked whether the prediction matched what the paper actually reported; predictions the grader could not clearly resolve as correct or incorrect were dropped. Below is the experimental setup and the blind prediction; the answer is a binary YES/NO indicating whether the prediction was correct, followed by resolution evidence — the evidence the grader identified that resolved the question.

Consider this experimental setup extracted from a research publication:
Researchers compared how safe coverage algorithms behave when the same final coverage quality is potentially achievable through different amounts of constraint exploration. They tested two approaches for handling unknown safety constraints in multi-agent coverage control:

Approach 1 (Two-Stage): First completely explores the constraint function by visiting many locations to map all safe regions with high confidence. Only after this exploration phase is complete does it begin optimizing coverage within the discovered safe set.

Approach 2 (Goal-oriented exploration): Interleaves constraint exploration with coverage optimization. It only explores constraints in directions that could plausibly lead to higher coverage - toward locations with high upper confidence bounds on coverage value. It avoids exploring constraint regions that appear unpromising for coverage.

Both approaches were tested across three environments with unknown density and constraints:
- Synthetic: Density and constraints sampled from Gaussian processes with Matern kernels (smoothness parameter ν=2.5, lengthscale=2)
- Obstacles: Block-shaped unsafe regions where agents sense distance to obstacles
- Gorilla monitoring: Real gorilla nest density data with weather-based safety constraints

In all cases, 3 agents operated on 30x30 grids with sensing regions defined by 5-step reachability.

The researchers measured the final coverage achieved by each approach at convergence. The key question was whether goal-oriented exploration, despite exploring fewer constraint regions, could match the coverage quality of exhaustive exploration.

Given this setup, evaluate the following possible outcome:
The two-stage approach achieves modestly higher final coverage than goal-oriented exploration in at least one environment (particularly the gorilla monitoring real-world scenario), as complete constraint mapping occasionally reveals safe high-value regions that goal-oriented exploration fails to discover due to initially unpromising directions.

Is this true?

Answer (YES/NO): NO